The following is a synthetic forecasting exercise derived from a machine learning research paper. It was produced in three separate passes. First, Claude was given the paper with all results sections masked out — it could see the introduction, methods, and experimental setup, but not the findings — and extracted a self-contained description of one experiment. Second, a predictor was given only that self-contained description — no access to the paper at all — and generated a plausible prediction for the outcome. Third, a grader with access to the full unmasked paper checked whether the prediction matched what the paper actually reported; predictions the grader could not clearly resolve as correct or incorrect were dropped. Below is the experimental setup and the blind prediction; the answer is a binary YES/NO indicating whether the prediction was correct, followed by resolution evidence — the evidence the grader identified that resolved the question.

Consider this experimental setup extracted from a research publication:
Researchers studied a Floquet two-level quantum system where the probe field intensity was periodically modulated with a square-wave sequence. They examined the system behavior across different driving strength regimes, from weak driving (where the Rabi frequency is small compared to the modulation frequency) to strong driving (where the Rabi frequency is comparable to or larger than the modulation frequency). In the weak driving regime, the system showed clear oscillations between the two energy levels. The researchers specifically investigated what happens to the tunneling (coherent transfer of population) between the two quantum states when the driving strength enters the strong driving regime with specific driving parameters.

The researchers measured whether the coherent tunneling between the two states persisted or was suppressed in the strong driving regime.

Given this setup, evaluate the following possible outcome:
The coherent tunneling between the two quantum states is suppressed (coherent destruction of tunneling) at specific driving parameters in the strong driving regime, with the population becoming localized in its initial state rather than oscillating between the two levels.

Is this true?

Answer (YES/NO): NO